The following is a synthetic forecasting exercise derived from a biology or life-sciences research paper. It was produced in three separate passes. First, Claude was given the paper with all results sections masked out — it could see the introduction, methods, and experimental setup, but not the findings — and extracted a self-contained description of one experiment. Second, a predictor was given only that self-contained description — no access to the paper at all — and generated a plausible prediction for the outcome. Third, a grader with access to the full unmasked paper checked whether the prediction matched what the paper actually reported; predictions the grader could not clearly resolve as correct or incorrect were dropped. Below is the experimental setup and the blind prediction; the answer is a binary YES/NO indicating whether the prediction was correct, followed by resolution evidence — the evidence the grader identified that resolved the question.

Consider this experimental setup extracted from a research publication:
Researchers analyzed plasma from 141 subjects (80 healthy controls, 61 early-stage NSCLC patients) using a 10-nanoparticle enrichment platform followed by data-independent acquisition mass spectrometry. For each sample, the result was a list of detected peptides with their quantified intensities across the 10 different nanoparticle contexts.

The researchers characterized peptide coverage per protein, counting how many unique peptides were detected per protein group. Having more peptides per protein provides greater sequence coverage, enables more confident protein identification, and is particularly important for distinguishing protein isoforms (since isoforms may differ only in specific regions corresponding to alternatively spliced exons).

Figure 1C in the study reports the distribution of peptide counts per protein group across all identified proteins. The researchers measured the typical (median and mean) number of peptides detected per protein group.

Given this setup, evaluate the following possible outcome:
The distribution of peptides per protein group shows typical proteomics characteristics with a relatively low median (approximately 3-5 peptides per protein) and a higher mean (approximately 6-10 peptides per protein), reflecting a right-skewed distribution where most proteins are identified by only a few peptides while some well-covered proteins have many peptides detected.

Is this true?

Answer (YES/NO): YES